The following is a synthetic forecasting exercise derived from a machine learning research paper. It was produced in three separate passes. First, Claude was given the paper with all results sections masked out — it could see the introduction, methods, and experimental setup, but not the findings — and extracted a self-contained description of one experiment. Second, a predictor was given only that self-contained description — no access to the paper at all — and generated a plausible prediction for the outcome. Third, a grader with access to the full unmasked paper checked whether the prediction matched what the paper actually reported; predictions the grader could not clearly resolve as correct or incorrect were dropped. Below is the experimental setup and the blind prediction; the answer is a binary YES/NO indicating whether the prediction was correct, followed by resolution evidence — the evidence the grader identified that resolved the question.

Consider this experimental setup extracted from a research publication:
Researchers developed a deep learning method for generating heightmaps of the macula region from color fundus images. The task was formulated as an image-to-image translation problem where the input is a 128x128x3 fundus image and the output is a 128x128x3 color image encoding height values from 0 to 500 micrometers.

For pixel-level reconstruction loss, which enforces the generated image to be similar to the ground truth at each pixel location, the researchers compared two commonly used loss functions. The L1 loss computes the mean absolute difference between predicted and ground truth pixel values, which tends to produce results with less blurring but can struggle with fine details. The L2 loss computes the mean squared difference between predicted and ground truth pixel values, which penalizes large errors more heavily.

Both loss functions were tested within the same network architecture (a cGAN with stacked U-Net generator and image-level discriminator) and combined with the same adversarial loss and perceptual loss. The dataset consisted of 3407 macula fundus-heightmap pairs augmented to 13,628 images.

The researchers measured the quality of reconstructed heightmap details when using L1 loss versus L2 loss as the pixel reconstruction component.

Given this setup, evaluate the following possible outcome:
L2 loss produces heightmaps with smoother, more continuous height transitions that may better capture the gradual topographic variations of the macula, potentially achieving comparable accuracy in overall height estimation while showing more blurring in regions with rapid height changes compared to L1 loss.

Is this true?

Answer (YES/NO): NO